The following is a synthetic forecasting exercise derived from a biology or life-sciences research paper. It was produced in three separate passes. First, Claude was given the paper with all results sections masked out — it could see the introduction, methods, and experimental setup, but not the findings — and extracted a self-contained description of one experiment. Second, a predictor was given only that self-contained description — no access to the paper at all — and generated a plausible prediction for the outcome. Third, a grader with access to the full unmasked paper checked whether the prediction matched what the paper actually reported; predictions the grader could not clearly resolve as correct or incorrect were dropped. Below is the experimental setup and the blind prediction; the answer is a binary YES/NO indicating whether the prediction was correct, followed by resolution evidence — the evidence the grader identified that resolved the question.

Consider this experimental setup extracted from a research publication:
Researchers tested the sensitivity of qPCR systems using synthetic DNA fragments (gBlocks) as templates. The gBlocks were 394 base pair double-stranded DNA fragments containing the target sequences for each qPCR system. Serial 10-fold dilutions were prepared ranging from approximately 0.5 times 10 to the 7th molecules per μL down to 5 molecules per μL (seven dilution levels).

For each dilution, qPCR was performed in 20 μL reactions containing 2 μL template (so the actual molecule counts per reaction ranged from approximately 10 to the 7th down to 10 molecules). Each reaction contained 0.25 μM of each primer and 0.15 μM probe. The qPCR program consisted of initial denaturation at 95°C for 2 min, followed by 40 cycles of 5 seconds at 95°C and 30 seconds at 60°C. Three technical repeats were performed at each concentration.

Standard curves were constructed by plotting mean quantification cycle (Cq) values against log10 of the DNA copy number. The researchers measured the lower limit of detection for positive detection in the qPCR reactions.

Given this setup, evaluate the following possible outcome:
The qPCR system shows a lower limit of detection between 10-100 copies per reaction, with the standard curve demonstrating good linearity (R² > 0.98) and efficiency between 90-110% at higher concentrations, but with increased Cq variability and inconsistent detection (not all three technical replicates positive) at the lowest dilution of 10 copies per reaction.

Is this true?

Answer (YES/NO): NO